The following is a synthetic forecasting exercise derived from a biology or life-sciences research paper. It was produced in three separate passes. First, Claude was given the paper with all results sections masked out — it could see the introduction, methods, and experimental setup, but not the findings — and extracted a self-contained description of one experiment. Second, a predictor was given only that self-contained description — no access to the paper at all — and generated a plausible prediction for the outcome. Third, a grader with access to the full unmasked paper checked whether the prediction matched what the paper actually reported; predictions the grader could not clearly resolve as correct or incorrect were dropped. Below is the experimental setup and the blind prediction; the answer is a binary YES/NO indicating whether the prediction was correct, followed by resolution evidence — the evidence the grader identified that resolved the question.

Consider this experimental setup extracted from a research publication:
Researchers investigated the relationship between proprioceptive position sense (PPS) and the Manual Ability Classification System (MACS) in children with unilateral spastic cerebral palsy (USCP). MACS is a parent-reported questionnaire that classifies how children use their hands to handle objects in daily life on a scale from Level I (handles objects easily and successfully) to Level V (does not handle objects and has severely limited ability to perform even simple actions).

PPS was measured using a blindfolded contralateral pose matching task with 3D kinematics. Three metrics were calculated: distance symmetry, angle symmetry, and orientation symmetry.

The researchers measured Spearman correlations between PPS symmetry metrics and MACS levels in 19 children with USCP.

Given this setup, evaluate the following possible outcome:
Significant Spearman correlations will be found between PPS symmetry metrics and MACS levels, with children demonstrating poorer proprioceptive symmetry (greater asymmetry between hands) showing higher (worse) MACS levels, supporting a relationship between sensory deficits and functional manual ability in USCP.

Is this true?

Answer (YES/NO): YES